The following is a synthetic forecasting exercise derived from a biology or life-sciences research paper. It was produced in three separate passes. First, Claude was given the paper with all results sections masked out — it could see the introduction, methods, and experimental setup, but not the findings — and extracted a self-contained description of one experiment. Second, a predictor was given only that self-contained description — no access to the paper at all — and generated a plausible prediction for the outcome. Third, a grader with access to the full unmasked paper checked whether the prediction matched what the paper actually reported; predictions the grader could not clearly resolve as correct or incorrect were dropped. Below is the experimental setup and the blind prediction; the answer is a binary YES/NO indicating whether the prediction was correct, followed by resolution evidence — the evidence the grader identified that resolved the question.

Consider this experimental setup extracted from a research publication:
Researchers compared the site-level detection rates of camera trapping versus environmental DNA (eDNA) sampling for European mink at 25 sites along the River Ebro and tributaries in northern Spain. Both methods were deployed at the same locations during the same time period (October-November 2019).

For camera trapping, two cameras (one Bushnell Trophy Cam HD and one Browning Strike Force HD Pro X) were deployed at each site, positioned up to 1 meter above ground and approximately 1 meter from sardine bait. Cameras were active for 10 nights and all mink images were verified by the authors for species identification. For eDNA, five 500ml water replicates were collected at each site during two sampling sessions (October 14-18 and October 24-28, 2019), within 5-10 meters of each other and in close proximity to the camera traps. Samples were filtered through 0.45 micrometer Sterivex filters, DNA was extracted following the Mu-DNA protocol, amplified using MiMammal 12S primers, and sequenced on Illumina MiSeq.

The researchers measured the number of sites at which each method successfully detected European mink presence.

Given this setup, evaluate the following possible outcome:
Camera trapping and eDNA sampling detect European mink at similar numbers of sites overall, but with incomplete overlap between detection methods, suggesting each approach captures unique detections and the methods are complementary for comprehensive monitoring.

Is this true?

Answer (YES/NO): YES